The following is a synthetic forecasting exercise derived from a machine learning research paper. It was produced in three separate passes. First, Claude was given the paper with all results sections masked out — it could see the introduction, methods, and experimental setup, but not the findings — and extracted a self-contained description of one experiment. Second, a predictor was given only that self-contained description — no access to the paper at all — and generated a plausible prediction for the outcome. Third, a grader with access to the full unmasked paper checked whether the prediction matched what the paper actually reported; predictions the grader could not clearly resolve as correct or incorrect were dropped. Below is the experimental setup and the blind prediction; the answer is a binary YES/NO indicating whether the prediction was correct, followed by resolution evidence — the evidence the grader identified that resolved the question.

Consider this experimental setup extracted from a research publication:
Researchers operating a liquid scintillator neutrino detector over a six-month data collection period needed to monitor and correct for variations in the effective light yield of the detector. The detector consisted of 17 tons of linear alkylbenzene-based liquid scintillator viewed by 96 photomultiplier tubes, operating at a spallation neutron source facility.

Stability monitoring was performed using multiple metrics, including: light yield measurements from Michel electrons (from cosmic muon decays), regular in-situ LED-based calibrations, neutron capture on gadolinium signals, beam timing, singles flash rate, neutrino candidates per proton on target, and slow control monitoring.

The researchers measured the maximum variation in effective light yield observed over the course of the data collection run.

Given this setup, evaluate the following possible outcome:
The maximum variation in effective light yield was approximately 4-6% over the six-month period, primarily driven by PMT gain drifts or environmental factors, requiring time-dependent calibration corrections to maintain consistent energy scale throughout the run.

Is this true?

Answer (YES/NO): NO